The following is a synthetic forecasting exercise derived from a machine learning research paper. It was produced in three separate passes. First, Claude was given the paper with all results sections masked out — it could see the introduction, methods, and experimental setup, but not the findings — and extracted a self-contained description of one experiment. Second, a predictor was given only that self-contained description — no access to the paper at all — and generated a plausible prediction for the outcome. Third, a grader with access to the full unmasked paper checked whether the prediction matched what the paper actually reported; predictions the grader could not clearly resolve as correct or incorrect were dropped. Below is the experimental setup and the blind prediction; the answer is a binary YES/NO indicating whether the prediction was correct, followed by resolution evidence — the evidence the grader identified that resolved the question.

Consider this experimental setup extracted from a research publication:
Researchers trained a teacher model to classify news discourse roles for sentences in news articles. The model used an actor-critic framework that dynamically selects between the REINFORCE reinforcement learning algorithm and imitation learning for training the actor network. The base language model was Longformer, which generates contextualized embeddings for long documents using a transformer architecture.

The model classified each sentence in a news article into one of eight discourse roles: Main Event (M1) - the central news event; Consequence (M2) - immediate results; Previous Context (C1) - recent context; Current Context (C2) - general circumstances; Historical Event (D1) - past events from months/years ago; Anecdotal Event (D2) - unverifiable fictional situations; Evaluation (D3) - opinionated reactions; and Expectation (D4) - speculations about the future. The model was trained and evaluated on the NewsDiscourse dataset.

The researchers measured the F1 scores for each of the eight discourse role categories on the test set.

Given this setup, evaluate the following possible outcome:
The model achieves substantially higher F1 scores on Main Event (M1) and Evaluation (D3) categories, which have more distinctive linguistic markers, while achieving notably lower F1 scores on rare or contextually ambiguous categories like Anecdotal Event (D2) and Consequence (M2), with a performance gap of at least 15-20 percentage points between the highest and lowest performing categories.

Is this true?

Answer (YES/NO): NO